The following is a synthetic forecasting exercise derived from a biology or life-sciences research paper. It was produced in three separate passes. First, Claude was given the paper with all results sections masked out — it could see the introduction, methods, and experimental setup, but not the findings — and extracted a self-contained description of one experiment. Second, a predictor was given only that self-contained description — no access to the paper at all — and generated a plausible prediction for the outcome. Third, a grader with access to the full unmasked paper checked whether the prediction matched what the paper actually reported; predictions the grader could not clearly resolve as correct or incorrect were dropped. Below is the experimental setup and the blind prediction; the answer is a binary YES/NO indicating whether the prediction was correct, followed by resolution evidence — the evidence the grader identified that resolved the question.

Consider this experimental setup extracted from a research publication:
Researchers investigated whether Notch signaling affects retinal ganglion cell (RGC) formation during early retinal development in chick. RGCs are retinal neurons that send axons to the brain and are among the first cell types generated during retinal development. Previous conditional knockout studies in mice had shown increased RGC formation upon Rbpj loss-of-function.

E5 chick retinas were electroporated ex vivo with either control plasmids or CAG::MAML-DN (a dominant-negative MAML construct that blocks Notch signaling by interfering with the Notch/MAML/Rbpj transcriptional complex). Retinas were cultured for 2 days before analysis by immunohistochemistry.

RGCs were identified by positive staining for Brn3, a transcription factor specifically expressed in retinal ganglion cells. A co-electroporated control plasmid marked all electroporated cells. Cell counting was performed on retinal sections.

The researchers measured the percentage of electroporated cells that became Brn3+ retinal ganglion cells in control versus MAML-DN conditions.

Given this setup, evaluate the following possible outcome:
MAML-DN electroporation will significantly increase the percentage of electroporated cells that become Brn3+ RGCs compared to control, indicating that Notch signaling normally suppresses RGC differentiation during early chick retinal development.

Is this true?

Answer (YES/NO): NO